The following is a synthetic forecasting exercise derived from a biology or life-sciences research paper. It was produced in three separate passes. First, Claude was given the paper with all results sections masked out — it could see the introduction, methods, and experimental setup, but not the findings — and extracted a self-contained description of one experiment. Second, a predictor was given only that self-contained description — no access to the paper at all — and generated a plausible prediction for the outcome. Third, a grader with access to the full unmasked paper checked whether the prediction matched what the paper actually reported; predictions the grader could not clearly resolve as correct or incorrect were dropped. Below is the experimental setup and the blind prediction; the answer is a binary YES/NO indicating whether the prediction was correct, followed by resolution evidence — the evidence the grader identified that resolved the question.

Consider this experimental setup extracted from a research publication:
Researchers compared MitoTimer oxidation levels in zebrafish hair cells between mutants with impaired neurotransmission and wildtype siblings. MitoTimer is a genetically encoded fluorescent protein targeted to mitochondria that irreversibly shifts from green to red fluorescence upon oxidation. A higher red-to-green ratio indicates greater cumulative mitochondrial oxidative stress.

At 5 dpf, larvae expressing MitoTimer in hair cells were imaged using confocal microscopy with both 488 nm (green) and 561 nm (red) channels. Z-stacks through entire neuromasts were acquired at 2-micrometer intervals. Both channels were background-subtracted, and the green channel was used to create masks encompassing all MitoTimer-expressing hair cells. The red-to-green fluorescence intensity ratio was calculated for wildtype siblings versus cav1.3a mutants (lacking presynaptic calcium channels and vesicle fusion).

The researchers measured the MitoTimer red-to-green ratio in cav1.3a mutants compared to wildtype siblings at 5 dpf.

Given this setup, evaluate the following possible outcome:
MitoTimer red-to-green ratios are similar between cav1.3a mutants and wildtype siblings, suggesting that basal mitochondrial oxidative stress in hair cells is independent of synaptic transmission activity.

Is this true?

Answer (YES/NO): NO